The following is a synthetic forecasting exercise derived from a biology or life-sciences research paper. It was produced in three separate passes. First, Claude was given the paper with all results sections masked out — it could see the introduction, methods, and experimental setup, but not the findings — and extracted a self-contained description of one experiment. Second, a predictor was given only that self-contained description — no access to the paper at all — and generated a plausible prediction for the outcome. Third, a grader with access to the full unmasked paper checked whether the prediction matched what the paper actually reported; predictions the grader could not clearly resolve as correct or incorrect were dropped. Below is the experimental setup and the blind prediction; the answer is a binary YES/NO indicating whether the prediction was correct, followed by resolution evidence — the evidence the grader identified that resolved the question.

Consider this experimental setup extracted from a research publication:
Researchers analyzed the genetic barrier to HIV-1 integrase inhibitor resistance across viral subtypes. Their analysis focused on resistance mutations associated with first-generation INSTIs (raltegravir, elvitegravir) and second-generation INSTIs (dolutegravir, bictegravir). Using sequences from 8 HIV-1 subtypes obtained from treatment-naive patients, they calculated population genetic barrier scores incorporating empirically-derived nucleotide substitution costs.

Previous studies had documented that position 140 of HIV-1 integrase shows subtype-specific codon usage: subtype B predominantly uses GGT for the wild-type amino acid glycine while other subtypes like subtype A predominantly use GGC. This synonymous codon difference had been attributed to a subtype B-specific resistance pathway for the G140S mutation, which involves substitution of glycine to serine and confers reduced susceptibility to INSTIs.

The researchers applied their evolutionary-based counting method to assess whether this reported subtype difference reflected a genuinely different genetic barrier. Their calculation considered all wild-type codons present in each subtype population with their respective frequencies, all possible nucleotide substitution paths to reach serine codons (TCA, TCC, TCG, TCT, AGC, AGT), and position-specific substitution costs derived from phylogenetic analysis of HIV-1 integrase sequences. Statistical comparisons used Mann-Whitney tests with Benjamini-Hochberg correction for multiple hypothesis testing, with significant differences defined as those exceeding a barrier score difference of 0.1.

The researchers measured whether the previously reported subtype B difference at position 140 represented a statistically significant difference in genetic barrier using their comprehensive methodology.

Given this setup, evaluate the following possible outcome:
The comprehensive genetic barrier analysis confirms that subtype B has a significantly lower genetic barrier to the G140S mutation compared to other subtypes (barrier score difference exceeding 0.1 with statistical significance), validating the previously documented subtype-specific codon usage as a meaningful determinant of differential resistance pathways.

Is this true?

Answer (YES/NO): YES